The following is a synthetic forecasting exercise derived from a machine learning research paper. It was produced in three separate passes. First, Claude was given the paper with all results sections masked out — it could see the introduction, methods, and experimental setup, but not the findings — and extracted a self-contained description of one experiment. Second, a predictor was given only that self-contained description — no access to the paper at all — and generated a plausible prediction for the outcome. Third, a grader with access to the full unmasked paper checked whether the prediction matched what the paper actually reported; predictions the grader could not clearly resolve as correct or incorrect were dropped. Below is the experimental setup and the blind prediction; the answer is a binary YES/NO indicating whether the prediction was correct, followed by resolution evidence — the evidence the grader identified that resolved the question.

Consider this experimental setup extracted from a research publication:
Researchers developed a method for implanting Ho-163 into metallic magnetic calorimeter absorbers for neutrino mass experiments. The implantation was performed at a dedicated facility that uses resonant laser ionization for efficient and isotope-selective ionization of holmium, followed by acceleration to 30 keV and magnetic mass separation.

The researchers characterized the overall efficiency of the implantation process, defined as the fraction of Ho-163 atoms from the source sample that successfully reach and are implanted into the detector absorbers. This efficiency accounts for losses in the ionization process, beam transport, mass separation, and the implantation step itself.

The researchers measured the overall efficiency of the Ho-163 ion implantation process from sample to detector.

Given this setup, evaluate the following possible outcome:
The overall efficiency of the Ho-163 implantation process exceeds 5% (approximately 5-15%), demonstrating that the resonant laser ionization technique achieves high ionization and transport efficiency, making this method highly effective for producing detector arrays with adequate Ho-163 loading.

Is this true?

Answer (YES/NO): NO